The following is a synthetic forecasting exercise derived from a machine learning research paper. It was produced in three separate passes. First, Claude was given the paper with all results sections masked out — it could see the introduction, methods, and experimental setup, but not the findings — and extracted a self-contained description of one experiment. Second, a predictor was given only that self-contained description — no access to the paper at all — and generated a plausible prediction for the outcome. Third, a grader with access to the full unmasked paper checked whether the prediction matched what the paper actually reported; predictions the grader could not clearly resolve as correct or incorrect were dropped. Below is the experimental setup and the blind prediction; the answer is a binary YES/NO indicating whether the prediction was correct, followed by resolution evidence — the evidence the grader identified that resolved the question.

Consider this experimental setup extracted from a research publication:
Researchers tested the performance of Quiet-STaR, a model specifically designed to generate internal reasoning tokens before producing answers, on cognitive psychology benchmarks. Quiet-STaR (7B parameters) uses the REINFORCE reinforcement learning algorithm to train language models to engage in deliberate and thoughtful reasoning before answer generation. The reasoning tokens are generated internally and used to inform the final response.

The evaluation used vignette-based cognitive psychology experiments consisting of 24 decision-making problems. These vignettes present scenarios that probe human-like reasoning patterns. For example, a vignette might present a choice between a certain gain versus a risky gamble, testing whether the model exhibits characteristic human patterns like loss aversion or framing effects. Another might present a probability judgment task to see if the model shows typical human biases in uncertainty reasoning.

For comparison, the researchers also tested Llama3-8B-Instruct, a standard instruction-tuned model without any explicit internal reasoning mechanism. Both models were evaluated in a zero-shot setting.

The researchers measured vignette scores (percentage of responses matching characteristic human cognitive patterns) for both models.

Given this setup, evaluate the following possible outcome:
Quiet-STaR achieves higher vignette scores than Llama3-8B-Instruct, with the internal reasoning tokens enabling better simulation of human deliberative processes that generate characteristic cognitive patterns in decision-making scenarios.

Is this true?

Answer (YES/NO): NO